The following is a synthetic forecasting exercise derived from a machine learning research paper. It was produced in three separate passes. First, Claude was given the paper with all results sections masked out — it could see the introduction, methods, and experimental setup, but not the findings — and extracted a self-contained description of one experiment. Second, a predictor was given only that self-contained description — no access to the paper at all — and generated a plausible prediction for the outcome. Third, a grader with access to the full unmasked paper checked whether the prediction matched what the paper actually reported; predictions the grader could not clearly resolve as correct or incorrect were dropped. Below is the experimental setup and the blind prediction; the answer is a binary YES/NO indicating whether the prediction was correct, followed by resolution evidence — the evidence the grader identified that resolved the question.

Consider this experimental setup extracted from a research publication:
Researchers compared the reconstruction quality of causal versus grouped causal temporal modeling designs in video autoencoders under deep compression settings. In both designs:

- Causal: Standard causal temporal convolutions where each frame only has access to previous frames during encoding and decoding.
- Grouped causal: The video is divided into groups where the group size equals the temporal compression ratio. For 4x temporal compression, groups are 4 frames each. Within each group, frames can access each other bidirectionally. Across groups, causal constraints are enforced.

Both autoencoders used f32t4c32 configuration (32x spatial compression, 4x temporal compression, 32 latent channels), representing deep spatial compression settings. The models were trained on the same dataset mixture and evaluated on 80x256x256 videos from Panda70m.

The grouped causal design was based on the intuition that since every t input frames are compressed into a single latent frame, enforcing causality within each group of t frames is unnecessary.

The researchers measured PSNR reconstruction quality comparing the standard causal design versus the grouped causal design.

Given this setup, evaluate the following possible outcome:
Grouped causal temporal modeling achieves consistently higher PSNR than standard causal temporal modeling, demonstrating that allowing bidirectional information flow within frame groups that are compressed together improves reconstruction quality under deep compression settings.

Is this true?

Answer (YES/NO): NO